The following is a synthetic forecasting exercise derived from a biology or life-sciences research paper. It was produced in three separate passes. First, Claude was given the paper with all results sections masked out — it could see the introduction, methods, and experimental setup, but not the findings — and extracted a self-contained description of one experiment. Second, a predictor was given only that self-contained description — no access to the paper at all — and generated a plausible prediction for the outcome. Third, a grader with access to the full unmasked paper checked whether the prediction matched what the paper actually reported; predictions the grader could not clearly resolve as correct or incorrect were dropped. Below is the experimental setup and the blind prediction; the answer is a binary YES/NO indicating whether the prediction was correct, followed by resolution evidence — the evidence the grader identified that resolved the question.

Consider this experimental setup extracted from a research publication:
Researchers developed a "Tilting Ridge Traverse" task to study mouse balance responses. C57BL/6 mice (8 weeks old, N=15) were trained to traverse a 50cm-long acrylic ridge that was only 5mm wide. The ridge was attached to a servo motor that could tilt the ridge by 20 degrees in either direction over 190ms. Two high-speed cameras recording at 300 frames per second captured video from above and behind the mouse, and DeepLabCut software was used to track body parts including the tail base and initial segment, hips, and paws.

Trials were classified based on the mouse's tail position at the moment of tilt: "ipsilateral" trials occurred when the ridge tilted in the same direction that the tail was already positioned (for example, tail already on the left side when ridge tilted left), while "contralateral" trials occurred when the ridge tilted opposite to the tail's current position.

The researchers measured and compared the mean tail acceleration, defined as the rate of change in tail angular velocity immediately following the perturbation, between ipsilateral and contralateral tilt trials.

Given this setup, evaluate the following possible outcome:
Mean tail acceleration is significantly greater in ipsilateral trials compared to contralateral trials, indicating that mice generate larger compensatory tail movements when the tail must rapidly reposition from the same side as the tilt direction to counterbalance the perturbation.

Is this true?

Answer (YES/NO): NO